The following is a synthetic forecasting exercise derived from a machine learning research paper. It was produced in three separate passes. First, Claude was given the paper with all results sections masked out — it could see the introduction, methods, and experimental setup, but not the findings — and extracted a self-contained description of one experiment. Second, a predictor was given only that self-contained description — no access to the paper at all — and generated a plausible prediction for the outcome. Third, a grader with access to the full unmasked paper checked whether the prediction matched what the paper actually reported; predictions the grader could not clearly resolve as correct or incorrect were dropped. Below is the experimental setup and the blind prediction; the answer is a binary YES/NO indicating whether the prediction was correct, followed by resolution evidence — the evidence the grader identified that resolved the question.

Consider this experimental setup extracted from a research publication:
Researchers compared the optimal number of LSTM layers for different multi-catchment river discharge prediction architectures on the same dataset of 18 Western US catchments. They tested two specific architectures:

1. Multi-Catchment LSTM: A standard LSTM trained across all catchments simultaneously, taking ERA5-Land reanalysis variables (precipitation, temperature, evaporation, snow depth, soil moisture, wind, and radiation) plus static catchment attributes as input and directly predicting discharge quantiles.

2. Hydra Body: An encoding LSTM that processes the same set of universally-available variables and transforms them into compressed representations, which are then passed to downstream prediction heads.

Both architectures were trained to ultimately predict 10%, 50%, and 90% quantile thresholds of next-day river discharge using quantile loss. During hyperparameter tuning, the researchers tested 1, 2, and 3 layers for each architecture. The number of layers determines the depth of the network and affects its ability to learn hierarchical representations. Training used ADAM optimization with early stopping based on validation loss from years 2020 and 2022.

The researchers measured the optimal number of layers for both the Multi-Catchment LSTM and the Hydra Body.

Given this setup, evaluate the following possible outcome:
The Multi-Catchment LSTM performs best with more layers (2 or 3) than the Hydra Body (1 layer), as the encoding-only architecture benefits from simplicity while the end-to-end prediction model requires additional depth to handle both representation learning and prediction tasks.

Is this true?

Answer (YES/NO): NO